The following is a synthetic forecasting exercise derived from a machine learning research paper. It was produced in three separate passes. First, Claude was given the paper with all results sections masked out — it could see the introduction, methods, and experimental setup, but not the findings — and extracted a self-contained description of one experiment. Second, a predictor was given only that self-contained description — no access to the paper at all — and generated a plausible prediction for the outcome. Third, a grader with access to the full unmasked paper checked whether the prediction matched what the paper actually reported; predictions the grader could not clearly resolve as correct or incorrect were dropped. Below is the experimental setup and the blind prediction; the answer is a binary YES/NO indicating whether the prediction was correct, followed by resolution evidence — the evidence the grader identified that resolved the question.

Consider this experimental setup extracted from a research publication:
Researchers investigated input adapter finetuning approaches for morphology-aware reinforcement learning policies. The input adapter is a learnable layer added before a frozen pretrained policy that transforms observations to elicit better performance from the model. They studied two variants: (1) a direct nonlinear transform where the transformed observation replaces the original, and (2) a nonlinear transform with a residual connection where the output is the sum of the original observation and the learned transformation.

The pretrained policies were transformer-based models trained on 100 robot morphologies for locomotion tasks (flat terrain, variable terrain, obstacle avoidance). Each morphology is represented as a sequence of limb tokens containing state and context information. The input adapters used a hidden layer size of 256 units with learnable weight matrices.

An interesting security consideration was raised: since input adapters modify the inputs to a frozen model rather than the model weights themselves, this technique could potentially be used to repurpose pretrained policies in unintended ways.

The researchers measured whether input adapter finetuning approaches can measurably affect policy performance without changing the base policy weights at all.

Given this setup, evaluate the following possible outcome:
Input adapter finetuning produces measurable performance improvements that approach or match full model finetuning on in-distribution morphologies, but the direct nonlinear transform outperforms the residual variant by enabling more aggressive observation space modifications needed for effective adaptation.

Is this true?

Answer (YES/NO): NO